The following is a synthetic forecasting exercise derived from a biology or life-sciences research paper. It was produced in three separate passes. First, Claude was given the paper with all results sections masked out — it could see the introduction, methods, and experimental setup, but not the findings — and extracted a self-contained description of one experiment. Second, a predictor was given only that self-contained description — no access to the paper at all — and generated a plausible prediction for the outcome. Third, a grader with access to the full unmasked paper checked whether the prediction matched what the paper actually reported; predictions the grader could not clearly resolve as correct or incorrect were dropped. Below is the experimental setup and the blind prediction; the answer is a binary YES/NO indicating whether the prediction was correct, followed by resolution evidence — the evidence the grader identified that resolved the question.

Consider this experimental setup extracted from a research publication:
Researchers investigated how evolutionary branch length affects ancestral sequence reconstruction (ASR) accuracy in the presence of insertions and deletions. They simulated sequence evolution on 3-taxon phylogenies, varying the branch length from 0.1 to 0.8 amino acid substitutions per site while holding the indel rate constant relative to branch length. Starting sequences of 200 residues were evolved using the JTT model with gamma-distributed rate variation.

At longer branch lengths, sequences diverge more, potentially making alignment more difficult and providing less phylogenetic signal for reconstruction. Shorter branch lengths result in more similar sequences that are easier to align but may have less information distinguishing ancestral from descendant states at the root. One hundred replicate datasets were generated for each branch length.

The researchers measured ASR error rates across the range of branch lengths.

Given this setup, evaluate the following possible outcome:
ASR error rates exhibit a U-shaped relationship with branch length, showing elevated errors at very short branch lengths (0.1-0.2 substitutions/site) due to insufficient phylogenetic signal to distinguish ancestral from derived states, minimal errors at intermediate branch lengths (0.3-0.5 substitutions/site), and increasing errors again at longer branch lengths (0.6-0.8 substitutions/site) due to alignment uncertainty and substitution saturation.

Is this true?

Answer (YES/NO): NO